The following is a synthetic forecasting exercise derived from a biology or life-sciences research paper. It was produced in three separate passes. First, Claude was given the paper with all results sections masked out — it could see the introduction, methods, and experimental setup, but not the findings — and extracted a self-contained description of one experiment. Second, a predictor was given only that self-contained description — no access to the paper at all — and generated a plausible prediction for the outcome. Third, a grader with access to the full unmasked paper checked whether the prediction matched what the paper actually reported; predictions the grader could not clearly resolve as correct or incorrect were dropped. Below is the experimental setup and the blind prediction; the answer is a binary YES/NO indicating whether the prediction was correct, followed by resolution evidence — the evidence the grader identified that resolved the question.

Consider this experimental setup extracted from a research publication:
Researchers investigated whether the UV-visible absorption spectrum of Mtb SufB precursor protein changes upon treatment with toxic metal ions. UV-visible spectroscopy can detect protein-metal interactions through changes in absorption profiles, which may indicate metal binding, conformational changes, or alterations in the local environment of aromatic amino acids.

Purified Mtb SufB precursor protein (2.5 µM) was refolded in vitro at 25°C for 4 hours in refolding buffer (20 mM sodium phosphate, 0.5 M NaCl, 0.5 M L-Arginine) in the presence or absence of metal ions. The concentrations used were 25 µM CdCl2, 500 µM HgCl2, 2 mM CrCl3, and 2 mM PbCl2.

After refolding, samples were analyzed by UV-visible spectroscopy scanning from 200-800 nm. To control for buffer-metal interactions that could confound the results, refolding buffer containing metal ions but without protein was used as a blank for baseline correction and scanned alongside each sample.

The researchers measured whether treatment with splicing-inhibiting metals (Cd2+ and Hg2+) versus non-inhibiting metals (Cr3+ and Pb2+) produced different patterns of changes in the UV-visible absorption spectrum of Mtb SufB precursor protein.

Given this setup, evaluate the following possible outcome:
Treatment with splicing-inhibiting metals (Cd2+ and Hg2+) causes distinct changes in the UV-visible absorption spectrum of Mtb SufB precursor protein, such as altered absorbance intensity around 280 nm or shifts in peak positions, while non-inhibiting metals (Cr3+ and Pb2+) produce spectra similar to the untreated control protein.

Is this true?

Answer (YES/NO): NO